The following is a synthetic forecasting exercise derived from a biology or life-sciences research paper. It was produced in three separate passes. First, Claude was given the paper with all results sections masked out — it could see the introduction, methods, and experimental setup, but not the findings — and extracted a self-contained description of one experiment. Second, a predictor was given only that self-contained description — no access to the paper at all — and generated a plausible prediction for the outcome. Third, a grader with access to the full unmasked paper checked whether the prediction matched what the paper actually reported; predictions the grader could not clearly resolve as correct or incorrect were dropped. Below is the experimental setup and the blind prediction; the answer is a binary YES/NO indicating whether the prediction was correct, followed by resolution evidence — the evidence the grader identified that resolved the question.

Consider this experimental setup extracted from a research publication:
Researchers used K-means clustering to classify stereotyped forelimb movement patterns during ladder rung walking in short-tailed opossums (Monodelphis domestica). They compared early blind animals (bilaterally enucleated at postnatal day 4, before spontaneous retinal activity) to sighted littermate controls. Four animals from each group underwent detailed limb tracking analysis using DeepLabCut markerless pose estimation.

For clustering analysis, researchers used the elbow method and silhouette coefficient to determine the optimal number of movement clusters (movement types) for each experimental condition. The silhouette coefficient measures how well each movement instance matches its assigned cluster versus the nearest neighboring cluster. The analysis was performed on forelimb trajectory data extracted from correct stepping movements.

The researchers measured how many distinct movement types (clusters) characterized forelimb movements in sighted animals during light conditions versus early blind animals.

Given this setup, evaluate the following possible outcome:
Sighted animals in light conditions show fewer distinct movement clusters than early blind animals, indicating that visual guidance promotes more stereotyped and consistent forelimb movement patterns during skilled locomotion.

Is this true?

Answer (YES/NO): NO